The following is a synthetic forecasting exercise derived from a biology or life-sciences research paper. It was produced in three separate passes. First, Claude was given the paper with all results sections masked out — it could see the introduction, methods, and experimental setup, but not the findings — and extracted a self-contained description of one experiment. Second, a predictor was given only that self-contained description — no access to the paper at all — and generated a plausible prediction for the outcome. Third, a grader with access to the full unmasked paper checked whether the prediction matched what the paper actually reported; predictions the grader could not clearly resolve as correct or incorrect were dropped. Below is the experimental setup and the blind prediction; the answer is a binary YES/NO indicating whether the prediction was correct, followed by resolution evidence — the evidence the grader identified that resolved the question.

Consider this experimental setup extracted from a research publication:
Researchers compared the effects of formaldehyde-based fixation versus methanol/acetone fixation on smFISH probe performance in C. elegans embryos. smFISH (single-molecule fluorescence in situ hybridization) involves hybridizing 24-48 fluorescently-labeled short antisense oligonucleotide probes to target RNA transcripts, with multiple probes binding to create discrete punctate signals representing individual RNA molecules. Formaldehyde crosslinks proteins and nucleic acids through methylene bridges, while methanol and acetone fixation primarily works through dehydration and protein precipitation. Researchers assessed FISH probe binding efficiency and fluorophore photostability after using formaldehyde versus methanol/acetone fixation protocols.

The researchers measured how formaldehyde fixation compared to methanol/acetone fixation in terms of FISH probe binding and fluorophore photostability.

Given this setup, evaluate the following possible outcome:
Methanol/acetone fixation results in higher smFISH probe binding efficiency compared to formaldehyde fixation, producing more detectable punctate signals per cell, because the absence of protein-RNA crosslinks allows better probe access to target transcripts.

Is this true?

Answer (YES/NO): NO